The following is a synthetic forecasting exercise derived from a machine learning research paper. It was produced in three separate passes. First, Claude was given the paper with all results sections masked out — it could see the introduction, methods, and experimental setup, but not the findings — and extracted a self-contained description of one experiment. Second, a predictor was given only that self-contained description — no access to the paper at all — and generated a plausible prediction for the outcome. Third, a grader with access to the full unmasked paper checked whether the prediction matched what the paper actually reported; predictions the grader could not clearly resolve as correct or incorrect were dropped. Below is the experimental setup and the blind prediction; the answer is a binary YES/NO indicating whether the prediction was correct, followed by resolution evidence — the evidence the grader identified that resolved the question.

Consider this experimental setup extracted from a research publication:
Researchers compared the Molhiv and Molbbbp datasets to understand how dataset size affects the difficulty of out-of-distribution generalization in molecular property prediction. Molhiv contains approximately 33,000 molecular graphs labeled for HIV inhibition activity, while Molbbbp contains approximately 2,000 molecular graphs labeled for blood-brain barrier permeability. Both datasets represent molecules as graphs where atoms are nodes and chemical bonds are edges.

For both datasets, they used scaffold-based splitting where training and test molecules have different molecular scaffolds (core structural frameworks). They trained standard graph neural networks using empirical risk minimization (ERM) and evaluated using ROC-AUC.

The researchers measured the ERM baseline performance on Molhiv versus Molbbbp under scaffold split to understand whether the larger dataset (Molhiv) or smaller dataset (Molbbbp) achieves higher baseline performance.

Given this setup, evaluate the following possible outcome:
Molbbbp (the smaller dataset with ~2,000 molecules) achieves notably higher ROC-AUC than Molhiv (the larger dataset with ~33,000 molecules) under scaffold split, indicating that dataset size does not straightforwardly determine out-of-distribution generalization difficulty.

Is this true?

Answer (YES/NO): NO